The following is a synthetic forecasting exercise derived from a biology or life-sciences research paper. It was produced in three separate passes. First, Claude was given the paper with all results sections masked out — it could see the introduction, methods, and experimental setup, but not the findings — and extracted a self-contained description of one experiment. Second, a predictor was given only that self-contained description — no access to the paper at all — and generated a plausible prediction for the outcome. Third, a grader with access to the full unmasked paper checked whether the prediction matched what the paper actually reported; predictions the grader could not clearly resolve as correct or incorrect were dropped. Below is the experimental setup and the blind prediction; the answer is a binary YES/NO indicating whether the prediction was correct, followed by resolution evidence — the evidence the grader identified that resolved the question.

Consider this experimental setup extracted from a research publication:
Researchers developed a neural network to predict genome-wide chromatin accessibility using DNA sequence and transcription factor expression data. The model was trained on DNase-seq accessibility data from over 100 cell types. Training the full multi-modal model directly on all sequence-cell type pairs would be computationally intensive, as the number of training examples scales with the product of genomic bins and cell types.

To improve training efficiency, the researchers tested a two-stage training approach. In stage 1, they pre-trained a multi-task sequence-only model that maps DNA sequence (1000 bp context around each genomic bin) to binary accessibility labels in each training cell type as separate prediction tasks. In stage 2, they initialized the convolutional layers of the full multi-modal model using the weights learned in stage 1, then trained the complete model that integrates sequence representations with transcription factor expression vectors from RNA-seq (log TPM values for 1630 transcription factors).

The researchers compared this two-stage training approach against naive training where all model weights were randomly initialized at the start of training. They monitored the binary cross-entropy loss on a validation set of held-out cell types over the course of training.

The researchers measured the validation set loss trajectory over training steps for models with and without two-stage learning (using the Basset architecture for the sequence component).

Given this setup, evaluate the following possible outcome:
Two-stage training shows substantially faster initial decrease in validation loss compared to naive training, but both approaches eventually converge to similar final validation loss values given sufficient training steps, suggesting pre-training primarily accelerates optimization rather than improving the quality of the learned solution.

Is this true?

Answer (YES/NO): NO